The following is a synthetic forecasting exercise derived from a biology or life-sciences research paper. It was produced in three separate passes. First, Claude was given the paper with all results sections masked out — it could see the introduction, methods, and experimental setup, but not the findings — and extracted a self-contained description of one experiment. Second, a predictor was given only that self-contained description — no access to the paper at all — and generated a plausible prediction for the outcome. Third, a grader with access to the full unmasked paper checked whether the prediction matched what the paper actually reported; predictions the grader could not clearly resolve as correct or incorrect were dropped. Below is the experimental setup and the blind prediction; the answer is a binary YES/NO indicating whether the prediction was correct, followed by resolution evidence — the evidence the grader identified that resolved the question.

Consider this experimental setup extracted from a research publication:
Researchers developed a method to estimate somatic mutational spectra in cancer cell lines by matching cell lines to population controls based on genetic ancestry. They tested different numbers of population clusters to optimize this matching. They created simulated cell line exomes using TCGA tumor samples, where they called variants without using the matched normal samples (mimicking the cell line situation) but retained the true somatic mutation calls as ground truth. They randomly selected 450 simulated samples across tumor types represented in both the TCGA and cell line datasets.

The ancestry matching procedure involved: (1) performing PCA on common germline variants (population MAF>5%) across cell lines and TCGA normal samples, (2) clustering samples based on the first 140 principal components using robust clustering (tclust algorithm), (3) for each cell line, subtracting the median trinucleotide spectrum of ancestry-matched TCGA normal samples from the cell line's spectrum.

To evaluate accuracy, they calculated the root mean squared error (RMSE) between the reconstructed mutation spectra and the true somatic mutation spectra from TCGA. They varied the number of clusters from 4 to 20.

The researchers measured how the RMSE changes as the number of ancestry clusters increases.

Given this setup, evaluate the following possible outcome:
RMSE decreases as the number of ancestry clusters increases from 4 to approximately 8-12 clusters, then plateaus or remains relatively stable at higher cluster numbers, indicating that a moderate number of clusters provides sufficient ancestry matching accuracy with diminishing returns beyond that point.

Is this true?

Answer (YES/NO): NO